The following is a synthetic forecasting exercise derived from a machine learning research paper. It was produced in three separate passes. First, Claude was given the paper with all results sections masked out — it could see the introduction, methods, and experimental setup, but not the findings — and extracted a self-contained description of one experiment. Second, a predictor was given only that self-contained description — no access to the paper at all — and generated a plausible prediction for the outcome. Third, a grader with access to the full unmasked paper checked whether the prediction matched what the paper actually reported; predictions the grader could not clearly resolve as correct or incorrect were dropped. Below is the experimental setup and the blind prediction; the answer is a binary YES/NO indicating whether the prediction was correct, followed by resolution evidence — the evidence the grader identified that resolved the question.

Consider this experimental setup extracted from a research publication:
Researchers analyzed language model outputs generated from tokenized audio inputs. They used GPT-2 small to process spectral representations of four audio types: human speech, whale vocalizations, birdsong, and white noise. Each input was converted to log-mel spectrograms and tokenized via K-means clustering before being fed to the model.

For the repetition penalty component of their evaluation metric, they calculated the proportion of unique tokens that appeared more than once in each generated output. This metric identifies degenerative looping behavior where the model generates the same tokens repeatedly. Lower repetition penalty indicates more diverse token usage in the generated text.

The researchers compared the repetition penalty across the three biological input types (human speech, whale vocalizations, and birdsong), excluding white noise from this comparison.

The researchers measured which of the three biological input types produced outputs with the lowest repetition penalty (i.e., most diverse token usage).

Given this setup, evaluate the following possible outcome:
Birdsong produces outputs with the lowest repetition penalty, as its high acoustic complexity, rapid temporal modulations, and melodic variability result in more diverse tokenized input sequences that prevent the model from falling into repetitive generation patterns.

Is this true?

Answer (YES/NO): YES